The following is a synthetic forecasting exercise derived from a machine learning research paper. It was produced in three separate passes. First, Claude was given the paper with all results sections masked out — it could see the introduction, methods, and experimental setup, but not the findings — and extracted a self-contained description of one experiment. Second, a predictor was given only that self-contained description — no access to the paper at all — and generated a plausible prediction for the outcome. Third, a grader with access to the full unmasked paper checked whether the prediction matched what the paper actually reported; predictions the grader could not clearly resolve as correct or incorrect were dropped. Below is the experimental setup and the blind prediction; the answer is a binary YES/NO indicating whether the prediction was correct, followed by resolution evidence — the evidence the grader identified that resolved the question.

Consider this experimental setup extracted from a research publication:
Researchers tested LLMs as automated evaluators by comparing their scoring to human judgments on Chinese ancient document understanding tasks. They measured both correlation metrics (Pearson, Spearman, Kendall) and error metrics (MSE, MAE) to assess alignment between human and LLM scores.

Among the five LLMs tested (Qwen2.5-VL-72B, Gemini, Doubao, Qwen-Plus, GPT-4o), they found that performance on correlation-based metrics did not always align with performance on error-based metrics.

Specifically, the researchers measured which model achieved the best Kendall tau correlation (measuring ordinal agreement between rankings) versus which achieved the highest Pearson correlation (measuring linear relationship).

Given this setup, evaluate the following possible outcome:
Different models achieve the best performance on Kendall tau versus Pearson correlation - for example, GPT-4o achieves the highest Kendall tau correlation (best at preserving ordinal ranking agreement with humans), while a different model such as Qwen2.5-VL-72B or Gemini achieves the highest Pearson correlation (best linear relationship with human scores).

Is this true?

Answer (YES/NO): NO